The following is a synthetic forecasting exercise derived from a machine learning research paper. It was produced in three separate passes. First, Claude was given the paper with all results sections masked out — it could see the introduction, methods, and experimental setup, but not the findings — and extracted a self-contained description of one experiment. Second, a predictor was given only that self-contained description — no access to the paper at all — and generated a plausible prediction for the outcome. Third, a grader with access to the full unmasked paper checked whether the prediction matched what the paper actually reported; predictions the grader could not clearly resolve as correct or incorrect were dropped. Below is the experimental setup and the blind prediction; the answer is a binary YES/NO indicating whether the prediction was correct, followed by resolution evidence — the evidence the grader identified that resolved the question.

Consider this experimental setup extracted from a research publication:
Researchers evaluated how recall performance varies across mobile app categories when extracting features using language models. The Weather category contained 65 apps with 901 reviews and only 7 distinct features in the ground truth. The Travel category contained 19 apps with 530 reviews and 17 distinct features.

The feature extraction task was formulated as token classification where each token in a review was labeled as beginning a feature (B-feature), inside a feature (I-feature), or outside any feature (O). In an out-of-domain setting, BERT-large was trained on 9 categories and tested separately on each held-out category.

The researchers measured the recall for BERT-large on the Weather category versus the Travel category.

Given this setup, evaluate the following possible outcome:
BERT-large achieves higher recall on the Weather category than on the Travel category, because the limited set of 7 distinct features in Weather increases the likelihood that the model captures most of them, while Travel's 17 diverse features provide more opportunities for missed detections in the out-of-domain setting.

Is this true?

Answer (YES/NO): YES